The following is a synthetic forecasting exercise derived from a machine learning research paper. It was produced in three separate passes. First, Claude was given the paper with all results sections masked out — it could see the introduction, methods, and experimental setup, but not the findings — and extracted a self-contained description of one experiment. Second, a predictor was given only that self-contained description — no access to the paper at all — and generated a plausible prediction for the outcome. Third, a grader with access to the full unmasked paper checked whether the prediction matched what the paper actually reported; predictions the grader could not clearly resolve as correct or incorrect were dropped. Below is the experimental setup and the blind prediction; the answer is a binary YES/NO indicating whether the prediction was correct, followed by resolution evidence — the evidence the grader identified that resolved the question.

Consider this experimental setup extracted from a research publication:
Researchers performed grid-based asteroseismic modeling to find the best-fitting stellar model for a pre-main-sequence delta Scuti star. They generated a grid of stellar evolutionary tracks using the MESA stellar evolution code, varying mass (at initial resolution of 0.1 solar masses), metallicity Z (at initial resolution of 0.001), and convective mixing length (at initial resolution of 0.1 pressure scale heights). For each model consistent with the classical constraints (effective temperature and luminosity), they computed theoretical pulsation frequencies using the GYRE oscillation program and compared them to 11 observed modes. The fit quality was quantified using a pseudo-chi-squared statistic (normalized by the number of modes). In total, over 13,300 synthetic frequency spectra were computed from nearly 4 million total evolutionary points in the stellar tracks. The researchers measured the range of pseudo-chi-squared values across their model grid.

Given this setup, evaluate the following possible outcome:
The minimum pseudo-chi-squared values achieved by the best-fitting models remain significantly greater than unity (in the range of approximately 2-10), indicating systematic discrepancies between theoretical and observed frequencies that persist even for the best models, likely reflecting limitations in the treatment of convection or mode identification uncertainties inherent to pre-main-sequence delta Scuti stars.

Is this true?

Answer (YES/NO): NO